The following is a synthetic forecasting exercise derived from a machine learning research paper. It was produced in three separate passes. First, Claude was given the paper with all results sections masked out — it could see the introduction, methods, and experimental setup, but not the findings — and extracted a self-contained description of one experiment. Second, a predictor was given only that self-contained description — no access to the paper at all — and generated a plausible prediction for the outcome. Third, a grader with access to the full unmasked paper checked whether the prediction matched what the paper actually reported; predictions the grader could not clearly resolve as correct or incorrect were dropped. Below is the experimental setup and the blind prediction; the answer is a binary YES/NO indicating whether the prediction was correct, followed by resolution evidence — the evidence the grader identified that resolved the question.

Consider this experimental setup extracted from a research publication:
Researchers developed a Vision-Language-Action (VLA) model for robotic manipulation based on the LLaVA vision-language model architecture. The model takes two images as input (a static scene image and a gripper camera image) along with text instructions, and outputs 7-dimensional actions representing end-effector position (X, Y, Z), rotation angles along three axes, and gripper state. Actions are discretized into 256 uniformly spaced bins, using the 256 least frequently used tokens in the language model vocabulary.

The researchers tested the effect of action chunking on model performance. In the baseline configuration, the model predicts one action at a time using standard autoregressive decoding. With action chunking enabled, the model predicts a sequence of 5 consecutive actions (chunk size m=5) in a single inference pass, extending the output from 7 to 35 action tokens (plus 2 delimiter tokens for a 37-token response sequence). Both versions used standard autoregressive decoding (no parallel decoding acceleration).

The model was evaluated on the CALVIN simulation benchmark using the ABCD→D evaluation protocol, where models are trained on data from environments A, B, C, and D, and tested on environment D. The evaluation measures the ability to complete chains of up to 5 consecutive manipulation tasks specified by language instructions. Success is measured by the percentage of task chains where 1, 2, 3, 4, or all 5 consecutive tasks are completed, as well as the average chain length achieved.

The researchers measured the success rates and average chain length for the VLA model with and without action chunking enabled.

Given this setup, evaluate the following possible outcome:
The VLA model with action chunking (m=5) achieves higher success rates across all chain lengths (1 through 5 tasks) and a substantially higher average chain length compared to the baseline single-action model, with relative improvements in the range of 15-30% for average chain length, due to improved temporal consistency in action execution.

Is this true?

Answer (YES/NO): NO